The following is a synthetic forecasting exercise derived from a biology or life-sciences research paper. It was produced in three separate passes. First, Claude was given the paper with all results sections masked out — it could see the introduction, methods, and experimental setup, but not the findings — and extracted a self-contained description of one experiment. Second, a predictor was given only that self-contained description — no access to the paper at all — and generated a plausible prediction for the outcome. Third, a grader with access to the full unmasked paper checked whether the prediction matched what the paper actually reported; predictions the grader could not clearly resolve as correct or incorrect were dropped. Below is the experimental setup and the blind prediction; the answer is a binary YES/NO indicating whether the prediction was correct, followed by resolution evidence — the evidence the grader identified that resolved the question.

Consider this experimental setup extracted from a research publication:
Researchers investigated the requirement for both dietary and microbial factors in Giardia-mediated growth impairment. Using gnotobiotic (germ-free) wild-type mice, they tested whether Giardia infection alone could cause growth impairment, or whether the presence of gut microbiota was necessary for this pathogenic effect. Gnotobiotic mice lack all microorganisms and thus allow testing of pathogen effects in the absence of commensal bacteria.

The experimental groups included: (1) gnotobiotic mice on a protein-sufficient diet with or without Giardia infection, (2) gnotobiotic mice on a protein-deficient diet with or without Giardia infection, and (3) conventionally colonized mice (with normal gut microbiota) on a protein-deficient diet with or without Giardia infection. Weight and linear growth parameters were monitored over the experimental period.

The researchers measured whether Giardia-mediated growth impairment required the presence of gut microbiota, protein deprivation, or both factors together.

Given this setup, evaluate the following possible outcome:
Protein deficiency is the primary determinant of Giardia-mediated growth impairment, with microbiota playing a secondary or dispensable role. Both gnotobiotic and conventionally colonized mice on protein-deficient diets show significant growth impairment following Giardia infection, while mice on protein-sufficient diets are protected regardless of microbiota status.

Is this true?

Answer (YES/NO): NO